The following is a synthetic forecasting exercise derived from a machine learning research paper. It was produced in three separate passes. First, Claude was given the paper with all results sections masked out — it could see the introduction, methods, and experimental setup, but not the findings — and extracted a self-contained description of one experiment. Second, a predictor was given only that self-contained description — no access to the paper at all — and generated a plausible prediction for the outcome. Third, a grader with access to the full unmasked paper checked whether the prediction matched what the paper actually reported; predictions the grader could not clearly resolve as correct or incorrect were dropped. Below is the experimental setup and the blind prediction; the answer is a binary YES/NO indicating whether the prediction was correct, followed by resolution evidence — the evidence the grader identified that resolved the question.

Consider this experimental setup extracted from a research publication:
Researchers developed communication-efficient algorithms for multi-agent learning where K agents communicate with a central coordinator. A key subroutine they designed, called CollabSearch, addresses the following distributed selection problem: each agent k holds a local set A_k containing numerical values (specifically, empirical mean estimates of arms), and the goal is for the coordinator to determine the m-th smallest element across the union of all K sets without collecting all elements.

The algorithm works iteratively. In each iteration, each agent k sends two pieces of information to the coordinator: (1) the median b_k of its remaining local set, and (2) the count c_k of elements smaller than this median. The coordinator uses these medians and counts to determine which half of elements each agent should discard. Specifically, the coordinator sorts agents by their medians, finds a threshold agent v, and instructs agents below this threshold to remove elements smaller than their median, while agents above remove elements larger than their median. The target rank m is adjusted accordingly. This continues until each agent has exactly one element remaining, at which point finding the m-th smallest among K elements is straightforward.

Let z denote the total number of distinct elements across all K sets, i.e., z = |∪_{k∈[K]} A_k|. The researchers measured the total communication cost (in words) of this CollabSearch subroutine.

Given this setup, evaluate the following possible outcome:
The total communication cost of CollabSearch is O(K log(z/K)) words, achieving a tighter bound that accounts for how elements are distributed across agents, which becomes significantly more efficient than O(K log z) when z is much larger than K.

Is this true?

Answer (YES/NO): NO